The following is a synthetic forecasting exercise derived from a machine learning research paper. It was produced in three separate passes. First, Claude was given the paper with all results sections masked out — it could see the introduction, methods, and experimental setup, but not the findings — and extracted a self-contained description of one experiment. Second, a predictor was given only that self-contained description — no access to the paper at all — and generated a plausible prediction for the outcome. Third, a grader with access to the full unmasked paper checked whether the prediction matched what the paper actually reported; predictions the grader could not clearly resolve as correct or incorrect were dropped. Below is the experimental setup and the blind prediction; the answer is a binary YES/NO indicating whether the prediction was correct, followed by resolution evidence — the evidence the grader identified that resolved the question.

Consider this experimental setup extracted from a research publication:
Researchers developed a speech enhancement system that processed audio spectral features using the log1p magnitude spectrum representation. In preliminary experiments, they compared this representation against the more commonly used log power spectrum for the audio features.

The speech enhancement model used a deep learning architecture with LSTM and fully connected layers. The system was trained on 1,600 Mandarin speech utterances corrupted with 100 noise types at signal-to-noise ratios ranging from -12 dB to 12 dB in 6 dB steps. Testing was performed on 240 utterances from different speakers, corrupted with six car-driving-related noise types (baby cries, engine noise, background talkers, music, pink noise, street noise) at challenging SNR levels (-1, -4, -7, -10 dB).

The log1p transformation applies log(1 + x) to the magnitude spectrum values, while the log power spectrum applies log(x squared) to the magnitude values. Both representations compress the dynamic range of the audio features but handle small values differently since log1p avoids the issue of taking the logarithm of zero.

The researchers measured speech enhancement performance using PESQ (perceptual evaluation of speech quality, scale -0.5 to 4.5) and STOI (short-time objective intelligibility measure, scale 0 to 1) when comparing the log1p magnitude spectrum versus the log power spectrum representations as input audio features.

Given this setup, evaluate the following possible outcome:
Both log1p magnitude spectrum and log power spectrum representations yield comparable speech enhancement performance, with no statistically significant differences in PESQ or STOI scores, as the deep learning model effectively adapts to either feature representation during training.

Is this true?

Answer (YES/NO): NO